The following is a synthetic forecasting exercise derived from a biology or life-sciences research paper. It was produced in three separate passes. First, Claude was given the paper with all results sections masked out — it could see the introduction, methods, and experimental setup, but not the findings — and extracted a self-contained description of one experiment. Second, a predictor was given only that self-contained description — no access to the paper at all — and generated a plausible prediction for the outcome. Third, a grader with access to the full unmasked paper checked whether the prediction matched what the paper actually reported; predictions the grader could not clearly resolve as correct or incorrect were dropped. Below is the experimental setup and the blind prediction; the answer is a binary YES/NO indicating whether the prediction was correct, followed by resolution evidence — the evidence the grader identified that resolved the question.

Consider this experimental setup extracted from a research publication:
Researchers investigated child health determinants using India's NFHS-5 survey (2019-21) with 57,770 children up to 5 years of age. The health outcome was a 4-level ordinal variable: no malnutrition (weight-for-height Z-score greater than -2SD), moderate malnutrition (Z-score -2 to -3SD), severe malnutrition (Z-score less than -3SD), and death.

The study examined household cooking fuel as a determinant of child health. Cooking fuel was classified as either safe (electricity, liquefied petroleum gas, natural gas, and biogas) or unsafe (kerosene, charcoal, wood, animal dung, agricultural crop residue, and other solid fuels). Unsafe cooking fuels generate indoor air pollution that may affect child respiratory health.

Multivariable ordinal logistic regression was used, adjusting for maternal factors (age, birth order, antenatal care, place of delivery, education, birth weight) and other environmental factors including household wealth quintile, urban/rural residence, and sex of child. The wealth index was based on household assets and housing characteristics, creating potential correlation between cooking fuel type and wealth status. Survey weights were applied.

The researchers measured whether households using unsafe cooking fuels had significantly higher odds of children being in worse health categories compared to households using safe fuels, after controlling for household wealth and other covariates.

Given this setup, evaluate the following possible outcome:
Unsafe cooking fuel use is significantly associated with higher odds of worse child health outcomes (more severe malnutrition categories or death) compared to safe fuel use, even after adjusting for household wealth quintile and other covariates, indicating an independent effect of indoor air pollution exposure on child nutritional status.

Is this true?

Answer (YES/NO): YES